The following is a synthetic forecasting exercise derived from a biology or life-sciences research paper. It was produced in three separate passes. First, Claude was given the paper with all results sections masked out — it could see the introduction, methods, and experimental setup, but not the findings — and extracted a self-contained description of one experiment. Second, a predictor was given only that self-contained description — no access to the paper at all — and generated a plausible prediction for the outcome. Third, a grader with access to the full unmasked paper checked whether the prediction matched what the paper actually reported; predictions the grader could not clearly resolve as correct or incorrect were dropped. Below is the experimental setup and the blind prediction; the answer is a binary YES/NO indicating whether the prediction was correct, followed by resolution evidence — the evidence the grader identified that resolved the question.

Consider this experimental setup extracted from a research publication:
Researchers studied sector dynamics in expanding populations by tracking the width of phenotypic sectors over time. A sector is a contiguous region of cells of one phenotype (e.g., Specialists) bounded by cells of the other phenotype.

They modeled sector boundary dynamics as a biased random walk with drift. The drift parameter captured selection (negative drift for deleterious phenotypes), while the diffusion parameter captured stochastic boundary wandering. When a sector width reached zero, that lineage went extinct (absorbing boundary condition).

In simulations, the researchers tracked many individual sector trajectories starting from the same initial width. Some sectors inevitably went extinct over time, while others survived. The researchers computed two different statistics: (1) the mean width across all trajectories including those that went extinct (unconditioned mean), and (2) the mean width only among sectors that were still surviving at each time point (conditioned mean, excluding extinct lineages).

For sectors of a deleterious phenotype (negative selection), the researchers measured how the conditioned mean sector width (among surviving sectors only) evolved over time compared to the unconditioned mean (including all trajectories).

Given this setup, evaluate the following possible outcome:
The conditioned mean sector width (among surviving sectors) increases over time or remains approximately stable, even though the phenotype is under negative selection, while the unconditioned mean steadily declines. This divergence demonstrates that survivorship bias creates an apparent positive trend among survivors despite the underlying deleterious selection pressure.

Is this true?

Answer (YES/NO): NO